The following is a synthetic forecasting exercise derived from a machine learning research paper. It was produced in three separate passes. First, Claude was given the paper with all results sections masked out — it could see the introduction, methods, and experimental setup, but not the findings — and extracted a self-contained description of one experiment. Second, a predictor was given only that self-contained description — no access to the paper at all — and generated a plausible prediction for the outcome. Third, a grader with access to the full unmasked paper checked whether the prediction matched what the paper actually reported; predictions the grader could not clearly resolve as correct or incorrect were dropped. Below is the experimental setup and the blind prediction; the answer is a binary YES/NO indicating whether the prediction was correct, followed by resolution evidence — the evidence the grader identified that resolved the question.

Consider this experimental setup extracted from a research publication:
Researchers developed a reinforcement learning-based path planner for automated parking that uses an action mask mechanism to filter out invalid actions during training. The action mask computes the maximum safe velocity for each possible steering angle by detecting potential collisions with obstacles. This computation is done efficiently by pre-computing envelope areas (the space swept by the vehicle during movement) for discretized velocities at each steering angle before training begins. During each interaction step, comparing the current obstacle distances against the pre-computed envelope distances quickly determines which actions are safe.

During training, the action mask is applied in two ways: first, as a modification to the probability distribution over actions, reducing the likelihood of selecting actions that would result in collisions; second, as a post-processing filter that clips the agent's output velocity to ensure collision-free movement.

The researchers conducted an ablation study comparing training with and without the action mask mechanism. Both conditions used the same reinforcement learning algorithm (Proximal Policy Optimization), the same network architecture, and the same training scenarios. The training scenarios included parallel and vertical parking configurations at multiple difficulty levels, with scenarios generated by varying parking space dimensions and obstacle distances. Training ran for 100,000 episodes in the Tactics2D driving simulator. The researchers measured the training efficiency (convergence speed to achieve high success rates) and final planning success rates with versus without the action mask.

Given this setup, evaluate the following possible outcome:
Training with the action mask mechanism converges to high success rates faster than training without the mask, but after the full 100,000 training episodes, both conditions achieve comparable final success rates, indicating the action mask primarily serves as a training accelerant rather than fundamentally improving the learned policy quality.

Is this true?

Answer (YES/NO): NO